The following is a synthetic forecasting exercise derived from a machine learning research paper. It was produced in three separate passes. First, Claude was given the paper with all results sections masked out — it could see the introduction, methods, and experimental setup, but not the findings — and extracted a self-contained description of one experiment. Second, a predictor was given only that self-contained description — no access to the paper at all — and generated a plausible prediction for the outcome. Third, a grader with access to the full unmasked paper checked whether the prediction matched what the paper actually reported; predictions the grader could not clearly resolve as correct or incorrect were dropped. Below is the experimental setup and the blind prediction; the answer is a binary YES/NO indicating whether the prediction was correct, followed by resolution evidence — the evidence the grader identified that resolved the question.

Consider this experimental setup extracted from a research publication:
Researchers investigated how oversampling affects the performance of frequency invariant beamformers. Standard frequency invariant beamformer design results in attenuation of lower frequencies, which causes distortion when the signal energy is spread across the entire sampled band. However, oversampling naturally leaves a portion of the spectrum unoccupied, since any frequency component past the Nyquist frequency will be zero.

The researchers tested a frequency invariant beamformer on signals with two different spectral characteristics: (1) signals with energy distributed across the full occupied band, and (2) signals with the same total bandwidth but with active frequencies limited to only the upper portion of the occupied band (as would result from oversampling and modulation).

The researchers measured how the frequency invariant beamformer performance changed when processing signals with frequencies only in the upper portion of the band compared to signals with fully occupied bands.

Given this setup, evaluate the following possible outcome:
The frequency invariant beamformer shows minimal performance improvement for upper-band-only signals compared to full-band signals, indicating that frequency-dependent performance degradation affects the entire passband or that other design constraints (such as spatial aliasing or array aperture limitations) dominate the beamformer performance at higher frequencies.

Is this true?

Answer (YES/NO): NO